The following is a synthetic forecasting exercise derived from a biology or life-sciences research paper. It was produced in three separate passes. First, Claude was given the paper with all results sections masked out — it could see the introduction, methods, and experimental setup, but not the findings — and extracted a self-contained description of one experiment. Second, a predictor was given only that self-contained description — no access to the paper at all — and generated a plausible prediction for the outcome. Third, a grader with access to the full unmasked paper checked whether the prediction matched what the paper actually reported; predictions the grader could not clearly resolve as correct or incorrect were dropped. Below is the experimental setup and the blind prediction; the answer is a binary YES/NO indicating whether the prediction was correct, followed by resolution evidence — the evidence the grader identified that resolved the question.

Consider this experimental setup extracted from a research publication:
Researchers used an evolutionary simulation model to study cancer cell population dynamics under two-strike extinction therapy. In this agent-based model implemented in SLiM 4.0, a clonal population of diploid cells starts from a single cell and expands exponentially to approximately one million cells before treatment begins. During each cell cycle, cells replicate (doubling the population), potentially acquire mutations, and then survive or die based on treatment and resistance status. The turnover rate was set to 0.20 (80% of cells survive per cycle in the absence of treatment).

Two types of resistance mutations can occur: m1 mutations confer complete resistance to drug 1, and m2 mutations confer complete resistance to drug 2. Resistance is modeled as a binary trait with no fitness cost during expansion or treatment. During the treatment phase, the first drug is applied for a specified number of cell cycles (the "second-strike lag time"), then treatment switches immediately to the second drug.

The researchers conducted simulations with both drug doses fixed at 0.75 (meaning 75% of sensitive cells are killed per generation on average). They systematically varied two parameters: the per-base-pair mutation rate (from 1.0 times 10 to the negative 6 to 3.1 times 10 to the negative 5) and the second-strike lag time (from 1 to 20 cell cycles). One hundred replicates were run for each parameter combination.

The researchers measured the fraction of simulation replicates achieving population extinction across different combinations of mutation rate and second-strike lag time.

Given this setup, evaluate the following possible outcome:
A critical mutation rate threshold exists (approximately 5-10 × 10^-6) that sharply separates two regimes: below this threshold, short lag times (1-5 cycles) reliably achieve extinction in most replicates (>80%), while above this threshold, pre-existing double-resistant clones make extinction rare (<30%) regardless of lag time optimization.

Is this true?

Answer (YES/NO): NO